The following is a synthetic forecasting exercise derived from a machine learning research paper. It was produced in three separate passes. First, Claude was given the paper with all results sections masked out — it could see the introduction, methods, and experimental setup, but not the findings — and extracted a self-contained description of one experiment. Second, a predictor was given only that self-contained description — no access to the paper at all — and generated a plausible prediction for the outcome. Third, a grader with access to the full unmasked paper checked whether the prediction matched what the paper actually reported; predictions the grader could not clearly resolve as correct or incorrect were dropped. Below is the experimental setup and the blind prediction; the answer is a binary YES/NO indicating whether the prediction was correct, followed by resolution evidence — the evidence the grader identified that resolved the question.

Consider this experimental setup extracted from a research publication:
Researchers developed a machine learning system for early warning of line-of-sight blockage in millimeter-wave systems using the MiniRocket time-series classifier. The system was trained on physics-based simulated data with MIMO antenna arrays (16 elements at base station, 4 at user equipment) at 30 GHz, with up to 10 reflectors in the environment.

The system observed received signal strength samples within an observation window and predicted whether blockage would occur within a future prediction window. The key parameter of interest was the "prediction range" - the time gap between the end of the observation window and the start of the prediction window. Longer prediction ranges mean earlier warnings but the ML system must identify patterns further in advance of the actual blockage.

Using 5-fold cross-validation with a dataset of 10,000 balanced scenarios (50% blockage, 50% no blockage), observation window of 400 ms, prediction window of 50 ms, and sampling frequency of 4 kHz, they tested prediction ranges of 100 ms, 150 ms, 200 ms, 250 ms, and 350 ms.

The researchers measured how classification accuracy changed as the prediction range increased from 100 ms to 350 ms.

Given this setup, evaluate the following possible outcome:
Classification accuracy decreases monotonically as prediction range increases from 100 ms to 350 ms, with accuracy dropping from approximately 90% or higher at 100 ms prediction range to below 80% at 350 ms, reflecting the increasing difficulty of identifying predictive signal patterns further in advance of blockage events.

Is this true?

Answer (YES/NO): NO